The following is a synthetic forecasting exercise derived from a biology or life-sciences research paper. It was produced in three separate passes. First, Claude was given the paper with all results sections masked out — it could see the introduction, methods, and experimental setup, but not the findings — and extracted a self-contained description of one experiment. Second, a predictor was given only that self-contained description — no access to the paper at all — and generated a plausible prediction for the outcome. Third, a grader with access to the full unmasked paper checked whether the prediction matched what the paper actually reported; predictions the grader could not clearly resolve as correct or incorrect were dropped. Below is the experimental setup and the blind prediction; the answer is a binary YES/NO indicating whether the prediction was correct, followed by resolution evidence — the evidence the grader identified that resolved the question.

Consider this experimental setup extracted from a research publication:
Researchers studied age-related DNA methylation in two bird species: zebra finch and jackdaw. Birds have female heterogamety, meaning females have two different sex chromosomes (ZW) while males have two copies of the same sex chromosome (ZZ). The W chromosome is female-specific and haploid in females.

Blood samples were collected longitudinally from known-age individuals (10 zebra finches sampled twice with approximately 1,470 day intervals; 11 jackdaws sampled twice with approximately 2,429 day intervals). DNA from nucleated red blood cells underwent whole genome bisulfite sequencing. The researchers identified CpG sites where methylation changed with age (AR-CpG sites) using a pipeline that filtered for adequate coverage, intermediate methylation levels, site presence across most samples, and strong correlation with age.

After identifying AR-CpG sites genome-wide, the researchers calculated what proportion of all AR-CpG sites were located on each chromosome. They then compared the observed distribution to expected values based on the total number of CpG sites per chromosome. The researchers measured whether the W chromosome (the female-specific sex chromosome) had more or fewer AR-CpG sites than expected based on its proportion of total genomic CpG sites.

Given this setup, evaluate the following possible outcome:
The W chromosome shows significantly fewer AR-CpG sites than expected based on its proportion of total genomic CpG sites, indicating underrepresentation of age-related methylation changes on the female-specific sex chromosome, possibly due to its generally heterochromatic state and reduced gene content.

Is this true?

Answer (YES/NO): NO